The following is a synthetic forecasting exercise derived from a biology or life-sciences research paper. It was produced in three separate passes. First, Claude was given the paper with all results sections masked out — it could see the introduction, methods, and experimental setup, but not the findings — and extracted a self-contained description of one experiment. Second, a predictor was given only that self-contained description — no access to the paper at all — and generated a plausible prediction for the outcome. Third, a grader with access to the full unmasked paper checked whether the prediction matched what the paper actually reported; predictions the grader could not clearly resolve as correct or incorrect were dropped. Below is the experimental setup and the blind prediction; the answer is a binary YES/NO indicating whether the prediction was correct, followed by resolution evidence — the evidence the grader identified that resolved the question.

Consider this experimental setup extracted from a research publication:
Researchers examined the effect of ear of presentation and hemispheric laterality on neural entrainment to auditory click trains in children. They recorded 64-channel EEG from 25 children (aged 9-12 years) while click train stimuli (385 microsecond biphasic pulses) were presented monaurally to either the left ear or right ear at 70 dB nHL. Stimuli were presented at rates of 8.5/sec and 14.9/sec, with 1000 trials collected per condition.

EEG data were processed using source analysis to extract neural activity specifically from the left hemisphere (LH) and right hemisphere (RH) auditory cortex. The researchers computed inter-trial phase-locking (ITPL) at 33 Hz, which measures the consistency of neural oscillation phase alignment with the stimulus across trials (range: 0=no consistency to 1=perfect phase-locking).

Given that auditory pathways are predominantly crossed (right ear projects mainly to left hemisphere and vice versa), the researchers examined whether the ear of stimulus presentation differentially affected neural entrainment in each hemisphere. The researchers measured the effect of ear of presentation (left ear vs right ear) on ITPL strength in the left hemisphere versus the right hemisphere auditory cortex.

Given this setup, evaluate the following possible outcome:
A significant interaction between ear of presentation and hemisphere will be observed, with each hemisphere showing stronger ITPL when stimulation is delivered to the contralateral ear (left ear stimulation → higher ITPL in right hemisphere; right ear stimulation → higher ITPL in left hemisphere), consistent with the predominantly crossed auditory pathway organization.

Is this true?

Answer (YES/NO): NO